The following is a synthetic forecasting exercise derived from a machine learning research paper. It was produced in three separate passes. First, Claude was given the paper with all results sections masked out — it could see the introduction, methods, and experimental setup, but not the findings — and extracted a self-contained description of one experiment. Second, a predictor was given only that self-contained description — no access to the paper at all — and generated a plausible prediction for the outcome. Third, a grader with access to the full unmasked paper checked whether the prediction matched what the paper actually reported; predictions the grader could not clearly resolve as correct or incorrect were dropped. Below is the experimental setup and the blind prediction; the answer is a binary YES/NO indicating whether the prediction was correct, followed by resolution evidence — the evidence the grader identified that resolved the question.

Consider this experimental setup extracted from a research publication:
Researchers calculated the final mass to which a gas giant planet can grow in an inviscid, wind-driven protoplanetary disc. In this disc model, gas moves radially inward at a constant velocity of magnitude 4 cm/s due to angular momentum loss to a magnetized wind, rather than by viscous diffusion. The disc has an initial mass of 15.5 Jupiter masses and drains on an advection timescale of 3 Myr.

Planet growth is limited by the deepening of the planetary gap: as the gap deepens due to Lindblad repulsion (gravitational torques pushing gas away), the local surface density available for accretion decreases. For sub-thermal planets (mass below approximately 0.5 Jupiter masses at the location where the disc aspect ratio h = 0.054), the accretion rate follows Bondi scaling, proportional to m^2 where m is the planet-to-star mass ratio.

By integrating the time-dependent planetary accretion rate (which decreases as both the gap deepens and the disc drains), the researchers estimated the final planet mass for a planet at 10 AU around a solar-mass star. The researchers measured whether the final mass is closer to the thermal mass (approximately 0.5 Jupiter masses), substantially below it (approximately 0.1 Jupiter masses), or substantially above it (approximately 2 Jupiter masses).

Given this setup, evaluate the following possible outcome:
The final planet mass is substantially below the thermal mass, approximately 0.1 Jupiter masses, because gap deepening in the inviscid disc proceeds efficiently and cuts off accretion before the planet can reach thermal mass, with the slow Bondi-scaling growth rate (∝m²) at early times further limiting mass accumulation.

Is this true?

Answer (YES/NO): NO